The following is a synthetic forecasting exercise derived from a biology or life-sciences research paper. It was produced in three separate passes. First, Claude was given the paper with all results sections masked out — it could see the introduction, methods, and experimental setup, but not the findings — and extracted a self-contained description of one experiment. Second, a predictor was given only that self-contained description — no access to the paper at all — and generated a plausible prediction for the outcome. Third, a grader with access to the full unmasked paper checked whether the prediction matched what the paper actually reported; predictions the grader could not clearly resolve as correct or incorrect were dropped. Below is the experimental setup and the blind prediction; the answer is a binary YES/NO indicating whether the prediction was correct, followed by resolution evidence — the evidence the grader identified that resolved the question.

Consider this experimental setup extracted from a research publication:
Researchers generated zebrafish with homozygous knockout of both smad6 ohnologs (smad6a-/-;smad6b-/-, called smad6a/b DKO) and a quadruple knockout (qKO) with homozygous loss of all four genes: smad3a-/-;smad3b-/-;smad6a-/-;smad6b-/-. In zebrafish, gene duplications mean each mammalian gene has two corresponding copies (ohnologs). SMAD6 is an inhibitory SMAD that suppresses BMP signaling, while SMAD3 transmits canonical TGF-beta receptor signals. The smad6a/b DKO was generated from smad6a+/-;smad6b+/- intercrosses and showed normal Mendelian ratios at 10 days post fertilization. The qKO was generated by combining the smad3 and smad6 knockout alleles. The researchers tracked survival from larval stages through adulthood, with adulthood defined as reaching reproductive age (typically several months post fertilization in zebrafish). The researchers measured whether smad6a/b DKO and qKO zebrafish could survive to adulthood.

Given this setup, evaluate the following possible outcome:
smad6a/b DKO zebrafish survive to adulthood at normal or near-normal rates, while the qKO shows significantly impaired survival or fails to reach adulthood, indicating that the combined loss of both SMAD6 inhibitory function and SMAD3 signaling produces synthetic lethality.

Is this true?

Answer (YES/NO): NO